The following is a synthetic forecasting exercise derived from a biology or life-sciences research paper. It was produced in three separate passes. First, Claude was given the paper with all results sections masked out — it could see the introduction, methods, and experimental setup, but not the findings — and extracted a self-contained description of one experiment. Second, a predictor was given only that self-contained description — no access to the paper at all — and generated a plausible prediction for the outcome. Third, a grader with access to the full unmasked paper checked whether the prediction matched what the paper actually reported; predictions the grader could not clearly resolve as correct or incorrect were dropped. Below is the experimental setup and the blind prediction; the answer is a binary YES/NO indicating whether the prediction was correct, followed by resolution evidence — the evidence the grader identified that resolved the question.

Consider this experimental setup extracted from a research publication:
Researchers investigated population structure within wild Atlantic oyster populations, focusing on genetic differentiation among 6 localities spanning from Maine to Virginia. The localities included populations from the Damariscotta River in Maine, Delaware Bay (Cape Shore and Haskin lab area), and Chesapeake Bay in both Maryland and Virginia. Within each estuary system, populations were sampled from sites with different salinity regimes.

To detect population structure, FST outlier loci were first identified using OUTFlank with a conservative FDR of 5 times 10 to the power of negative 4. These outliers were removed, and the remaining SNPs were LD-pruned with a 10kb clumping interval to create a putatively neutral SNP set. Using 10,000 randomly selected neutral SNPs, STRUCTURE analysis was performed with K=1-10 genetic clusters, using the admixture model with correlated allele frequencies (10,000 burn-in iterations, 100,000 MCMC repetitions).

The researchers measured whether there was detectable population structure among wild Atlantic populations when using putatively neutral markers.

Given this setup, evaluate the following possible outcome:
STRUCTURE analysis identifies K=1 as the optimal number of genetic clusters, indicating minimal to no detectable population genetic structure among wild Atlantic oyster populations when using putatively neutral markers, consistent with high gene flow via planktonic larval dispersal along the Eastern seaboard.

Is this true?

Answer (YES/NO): NO